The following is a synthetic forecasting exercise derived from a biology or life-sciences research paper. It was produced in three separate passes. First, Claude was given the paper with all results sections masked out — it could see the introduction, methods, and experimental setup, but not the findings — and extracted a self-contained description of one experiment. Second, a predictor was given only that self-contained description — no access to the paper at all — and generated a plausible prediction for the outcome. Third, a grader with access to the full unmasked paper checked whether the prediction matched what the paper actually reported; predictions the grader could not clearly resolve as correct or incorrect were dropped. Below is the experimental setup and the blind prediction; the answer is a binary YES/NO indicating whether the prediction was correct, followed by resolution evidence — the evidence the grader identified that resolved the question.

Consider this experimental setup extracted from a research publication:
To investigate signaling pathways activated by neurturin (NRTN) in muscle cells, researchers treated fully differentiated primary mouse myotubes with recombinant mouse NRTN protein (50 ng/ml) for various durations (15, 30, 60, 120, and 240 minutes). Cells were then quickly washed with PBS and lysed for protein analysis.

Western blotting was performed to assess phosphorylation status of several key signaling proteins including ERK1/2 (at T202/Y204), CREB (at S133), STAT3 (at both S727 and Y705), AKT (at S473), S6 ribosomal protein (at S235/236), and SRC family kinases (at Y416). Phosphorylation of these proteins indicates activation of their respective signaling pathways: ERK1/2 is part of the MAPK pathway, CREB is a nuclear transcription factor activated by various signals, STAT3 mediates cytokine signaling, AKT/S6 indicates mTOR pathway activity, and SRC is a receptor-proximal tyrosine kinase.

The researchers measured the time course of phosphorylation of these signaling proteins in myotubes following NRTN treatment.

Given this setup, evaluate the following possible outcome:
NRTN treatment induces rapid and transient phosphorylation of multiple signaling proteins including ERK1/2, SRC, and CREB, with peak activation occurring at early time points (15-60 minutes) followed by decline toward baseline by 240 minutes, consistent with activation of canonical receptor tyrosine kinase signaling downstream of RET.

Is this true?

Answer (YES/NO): NO